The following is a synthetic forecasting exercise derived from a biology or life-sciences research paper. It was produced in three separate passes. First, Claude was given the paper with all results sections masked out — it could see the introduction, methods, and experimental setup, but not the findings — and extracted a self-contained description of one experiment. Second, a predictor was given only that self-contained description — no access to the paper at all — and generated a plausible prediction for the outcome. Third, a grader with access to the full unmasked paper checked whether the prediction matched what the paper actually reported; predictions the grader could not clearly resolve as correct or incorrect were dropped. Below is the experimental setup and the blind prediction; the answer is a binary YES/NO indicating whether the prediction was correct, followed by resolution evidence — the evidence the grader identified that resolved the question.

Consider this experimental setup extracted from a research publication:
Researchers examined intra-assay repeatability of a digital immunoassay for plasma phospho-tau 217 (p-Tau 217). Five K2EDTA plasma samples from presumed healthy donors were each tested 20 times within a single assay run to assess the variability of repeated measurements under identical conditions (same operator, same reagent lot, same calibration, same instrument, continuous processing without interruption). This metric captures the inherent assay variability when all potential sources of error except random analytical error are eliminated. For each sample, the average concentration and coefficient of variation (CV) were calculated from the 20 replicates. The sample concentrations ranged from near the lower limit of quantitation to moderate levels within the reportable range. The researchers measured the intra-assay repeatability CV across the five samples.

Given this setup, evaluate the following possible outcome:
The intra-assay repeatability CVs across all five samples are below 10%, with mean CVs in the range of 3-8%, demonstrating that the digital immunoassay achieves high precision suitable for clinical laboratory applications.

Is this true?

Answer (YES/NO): NO